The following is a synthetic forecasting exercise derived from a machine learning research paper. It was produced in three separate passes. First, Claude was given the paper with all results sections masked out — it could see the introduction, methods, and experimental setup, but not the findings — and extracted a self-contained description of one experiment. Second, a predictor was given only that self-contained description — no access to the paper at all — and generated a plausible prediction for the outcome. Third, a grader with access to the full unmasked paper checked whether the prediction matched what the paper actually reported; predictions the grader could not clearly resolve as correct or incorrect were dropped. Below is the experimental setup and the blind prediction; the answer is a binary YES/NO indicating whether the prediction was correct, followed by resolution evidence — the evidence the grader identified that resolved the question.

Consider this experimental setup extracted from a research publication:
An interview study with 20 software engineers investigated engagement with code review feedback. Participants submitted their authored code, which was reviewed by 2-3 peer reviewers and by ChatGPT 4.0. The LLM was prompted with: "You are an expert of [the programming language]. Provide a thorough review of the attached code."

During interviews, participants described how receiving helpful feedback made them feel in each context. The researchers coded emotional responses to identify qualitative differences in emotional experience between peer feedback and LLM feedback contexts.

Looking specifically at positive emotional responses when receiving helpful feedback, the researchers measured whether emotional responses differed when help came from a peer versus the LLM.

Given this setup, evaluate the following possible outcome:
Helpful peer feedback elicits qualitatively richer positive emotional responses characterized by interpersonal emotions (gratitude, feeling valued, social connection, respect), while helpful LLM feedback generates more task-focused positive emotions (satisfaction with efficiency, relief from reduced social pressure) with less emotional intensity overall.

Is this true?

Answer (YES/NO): YES